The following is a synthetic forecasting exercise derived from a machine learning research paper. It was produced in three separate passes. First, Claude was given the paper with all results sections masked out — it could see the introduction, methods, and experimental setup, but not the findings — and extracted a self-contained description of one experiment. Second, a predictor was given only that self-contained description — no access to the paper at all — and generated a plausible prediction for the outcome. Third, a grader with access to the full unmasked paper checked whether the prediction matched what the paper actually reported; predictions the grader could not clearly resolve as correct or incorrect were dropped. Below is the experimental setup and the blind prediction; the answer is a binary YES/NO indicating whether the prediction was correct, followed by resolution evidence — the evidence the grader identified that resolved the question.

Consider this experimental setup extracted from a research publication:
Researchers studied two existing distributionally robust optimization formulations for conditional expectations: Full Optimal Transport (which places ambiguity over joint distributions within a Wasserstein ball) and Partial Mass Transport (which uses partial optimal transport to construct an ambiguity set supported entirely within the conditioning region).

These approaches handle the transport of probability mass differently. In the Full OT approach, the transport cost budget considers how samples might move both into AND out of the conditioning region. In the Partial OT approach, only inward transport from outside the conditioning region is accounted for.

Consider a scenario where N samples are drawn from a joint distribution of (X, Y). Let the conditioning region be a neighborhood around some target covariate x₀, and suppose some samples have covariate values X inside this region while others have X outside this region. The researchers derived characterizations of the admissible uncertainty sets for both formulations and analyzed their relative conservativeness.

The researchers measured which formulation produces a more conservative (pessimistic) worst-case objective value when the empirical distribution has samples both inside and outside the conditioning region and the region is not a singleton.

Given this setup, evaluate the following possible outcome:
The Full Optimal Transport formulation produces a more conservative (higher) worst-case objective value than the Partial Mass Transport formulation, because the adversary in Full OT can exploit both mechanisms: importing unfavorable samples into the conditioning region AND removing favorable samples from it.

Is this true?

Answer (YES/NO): NO